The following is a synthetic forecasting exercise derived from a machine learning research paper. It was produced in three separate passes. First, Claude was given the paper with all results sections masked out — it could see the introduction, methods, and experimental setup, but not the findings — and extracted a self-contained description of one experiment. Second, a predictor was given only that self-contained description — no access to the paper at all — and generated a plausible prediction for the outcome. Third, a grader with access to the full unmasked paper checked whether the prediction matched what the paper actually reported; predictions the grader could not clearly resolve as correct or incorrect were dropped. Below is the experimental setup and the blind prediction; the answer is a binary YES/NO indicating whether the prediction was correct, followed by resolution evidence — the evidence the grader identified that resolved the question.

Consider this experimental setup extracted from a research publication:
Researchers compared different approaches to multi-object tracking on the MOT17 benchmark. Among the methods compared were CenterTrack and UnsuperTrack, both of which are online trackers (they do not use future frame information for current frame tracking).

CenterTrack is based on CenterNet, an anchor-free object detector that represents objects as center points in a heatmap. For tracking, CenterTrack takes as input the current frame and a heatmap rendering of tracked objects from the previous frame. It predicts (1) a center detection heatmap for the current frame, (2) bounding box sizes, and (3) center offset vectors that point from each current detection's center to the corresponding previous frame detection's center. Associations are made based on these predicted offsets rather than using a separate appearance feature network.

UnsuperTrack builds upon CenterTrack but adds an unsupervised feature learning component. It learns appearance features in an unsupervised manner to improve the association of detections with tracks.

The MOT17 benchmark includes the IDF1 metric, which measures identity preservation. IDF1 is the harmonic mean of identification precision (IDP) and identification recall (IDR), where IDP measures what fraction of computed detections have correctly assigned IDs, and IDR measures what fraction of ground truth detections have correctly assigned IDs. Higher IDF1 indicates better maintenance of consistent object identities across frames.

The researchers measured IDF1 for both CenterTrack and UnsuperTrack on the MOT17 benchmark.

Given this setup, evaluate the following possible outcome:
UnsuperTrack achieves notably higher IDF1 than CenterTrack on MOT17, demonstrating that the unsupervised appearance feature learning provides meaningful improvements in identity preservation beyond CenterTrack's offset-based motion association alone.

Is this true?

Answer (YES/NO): NO